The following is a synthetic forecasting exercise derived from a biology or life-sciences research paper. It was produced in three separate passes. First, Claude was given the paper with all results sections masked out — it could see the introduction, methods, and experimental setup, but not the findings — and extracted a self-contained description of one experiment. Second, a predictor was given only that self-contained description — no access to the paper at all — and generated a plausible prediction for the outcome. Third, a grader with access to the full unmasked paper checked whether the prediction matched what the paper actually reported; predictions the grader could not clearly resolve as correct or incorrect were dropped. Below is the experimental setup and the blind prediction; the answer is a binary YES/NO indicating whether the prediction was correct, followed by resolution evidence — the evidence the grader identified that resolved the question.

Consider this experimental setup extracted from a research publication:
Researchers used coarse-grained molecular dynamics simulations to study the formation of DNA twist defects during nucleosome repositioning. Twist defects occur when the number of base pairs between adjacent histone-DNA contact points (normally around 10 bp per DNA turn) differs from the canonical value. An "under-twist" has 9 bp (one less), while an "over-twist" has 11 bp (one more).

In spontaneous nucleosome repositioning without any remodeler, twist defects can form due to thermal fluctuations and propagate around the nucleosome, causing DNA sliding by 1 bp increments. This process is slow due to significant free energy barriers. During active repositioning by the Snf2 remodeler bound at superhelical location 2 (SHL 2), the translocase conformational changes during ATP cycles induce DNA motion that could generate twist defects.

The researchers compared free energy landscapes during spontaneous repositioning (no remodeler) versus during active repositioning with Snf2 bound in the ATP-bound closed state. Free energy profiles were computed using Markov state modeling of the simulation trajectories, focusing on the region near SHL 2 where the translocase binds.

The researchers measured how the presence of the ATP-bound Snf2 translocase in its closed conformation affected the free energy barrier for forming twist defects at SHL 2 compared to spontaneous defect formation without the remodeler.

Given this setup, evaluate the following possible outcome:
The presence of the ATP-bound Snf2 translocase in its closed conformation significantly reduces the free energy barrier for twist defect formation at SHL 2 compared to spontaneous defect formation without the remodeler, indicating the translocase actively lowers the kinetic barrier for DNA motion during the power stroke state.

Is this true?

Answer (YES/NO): YES